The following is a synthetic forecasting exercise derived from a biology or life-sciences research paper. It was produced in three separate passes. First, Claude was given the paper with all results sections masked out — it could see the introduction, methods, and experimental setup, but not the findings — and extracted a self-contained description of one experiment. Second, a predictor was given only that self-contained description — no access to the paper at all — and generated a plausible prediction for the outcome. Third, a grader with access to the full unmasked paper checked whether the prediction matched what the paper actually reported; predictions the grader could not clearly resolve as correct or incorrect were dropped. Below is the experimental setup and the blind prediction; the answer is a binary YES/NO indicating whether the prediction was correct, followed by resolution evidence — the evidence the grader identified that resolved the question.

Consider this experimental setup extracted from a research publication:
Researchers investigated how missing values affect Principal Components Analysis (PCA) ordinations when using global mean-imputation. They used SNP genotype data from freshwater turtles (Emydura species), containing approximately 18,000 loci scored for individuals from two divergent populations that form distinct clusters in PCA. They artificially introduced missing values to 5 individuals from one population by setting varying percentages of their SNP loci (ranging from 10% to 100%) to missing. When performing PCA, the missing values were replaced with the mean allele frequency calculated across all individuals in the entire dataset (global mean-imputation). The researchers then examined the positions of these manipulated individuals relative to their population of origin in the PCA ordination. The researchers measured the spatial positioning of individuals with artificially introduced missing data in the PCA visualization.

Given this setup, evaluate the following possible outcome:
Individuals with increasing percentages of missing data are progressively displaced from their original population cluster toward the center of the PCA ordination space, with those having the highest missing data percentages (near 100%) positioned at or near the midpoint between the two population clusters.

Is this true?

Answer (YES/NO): YES